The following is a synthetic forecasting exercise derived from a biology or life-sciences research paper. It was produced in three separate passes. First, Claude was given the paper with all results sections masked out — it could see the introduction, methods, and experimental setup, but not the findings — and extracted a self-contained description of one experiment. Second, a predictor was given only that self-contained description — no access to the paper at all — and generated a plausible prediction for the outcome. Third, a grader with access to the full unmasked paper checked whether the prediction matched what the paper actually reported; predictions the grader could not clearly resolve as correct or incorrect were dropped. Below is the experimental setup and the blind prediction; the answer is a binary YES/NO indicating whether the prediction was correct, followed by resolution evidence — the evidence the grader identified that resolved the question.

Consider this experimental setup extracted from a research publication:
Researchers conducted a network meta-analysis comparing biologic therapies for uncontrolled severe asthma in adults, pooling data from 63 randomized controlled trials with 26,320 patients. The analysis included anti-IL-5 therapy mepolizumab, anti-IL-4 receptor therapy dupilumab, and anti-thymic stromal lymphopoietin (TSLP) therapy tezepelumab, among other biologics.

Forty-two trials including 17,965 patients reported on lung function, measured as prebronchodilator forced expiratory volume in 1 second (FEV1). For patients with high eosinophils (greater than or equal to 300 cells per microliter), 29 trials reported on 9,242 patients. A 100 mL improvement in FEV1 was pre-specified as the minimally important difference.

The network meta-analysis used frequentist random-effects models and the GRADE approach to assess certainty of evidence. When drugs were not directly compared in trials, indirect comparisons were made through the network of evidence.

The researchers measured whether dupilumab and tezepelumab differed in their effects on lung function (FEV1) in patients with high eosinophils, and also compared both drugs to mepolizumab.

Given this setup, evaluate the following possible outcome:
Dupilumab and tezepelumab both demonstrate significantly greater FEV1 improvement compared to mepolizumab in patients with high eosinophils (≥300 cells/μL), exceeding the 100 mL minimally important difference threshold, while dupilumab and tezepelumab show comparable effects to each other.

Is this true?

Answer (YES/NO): YES